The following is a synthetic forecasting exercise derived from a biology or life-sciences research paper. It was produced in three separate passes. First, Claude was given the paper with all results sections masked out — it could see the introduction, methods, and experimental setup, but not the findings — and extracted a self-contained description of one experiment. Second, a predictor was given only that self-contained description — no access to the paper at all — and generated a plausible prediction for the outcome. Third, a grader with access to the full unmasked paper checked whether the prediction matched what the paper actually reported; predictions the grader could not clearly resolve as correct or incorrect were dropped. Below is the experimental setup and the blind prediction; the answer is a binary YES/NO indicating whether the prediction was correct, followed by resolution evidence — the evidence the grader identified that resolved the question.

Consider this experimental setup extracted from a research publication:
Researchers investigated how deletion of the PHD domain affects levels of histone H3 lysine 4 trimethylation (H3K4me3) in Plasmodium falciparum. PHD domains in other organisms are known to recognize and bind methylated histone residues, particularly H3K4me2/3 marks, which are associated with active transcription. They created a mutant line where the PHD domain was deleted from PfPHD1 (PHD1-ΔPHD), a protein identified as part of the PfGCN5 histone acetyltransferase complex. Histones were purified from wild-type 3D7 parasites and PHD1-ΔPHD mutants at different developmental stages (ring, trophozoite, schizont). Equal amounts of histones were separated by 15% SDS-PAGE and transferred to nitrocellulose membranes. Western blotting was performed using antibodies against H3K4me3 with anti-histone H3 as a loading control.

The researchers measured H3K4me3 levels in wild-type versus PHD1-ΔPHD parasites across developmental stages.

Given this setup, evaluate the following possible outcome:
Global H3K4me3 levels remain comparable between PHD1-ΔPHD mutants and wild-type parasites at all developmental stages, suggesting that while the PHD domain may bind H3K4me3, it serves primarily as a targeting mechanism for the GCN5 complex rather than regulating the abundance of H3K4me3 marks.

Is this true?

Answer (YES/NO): NO